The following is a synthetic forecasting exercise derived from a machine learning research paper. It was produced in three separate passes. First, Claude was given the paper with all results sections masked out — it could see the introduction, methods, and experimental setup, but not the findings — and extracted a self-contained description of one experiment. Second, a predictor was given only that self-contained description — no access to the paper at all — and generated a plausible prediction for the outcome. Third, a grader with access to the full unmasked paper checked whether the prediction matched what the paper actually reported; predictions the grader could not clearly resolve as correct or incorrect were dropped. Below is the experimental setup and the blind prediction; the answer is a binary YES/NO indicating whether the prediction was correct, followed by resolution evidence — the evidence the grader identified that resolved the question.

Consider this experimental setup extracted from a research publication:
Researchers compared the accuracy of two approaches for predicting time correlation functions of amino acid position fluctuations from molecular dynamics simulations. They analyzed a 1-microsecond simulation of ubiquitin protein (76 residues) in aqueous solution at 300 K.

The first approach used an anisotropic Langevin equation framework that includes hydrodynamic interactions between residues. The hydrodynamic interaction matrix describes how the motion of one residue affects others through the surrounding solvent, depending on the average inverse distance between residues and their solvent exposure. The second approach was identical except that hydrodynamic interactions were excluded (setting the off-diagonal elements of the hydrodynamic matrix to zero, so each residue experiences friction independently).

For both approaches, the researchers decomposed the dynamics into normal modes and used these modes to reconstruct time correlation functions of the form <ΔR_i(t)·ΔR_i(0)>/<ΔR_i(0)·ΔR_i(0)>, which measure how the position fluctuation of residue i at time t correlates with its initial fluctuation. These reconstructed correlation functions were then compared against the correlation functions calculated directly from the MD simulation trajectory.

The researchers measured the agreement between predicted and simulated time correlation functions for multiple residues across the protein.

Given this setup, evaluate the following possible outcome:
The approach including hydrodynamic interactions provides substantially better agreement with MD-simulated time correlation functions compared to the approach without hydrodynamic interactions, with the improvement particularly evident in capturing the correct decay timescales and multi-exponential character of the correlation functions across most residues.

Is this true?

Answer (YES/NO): NO